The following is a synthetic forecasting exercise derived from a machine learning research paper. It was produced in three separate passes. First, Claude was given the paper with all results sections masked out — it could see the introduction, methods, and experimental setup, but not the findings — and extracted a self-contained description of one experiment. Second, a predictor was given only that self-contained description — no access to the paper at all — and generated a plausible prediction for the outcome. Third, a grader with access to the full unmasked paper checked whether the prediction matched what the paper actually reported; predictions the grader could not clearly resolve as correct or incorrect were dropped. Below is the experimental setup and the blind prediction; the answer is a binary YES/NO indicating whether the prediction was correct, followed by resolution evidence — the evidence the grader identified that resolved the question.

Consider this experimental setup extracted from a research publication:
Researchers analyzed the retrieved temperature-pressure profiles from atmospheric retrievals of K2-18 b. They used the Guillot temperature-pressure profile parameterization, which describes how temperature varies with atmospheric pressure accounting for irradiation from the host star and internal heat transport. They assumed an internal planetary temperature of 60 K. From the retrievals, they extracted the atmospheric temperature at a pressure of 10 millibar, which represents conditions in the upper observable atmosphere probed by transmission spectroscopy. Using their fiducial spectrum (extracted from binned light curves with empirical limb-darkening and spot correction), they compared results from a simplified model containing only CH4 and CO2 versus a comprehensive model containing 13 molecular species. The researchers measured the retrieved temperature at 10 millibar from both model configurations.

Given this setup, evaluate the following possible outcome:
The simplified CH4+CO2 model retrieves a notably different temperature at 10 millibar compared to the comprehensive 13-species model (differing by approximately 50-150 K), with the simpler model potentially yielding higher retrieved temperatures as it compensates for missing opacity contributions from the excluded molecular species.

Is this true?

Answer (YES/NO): NO